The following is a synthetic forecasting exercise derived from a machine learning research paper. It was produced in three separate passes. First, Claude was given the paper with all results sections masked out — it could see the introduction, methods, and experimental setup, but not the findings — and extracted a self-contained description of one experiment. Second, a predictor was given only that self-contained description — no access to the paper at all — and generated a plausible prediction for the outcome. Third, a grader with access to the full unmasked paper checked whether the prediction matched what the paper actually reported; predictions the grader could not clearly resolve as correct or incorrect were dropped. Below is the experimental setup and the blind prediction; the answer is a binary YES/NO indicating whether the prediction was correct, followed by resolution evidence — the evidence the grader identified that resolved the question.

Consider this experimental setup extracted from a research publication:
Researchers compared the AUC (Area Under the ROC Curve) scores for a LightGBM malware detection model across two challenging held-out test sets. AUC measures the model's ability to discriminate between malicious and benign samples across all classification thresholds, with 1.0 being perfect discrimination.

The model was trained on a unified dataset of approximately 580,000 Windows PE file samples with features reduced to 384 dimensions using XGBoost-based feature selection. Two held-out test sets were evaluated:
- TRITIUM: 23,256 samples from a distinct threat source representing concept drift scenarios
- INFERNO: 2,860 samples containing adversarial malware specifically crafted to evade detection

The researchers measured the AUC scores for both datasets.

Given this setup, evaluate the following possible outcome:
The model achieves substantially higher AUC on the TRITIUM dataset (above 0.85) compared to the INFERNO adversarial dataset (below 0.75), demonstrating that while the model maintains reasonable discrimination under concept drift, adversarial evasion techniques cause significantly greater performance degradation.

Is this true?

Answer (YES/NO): NO